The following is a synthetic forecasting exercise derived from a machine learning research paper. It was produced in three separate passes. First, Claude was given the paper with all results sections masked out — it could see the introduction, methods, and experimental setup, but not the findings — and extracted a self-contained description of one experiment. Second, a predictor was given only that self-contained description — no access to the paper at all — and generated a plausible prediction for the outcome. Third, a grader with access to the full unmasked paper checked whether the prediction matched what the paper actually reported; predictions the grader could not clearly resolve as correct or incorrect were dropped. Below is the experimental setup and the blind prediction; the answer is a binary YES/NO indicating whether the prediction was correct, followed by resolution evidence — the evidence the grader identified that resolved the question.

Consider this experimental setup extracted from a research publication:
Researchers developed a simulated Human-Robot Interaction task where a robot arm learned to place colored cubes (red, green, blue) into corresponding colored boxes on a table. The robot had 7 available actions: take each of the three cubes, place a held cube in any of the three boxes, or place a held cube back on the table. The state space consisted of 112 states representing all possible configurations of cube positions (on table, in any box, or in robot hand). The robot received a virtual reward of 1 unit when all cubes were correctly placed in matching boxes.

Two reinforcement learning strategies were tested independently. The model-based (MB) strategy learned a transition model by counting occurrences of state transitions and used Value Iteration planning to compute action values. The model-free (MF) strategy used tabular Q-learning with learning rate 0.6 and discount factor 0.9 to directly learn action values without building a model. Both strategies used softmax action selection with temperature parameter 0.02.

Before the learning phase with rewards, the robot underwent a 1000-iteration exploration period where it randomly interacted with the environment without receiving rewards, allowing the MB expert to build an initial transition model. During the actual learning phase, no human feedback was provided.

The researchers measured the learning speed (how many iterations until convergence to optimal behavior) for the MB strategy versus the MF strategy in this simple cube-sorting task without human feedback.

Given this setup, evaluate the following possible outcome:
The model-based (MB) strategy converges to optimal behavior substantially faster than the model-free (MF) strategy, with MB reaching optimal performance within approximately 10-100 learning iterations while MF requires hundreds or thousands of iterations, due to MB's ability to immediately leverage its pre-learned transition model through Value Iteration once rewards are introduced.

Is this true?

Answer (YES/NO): NO